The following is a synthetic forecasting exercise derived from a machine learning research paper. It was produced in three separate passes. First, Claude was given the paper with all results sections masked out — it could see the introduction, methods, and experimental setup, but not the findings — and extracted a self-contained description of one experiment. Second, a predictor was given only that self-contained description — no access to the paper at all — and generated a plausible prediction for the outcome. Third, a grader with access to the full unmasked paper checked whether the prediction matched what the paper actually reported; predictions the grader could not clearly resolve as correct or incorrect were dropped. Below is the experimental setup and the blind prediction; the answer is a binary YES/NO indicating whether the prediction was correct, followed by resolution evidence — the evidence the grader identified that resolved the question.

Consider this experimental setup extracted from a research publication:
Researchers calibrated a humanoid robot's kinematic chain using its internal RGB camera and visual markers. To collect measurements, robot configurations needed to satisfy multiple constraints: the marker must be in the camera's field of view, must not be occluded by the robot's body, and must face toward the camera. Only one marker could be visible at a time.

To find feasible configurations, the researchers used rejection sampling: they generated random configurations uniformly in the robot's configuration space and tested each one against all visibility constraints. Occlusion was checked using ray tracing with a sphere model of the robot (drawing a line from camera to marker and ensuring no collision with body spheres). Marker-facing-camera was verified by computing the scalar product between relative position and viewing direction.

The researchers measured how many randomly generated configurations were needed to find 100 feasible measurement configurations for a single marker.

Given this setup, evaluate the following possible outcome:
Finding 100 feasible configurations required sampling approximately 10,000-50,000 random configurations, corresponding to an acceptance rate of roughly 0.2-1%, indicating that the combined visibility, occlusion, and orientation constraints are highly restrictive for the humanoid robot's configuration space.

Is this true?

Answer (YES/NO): NO